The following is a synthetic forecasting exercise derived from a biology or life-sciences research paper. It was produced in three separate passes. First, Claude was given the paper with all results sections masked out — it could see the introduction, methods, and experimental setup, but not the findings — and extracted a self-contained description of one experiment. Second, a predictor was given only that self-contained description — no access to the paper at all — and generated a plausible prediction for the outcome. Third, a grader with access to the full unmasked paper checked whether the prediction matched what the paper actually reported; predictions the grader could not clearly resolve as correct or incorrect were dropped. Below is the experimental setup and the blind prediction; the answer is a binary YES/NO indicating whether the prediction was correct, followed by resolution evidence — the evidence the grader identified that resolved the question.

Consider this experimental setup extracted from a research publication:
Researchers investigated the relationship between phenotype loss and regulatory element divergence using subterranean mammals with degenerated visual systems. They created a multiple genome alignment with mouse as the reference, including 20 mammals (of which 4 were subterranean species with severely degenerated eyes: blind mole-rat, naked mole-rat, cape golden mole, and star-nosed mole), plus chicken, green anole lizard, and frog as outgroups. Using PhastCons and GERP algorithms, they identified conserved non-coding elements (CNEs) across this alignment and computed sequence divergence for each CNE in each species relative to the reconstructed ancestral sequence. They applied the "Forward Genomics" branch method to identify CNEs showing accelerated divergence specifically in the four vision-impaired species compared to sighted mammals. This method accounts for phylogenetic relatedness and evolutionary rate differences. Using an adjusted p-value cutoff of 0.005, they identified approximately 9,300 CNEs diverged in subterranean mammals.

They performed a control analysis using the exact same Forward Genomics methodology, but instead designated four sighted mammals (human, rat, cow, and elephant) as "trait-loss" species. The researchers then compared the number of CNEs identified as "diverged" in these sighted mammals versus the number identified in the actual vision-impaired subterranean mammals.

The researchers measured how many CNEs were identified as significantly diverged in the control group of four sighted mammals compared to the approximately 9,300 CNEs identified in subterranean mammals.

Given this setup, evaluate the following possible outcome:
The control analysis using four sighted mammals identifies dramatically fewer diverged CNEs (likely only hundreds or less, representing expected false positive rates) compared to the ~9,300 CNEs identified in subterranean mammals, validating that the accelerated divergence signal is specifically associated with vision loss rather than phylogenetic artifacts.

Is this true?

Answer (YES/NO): YES